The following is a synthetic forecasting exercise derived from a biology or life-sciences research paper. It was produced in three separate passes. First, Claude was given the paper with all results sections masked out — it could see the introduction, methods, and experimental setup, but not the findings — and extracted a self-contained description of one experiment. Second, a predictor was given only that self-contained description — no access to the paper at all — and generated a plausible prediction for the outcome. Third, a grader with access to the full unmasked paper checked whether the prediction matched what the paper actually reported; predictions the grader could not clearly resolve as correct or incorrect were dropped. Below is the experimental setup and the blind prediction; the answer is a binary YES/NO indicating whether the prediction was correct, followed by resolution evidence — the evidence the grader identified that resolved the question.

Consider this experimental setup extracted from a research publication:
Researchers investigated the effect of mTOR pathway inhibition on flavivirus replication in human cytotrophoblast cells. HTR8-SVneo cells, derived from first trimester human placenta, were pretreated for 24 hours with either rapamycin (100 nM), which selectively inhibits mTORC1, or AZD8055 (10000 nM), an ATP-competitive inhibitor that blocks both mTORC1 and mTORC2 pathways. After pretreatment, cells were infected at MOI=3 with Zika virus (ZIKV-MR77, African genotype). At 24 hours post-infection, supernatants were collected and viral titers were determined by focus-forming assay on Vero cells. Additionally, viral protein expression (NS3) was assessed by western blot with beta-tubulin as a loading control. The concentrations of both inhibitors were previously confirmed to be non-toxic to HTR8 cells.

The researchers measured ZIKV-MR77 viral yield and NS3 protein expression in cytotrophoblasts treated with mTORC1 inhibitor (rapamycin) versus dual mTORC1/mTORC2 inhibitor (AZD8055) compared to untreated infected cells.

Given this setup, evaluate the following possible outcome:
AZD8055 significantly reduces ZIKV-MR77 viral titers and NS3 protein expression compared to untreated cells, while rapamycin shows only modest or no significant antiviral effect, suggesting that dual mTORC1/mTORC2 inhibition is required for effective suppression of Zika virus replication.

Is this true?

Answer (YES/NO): NO